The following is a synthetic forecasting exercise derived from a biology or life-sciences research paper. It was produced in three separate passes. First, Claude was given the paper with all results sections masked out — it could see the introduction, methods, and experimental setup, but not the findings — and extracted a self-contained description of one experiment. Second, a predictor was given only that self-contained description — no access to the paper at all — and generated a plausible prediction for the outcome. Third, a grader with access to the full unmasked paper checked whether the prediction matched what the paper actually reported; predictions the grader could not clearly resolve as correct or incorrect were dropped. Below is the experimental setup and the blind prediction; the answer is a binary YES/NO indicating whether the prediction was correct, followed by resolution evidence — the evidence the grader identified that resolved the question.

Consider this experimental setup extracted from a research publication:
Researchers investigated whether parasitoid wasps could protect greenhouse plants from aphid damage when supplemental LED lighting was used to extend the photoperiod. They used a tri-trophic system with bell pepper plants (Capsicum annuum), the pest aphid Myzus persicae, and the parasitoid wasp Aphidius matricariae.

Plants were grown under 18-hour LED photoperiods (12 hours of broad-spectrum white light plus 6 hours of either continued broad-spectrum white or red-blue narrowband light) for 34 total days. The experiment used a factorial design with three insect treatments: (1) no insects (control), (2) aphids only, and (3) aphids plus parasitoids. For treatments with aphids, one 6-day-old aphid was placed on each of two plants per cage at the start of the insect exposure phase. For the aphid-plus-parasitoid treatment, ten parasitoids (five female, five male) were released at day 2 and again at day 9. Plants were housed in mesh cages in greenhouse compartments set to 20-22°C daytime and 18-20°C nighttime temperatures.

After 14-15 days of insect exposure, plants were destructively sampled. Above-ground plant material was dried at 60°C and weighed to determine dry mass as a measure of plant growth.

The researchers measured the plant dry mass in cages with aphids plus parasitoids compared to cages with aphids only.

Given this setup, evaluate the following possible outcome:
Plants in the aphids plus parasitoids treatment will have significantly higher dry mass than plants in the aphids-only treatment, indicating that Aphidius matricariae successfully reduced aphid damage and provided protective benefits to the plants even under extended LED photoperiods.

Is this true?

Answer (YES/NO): NO